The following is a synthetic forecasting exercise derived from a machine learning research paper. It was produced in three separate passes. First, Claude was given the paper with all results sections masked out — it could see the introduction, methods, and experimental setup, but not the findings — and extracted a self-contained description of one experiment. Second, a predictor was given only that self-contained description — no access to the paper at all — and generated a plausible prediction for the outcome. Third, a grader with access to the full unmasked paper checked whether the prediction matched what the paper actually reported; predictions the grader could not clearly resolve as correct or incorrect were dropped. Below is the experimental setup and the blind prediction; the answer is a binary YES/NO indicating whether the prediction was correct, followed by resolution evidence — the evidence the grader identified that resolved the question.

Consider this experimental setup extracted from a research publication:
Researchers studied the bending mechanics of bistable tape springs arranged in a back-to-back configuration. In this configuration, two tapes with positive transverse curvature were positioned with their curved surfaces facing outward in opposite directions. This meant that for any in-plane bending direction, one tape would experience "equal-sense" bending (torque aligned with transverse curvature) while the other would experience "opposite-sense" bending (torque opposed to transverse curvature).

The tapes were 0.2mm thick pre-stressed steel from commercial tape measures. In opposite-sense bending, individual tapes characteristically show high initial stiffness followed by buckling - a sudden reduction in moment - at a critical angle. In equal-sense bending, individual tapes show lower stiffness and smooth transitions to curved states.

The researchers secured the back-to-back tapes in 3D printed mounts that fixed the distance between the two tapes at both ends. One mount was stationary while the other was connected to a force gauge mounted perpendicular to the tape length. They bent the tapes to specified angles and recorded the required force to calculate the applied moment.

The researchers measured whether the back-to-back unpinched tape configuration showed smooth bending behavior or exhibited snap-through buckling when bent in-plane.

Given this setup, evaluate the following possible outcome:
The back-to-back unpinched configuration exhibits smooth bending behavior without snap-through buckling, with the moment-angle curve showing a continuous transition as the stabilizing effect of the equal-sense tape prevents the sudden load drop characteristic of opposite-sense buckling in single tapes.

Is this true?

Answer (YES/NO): NO